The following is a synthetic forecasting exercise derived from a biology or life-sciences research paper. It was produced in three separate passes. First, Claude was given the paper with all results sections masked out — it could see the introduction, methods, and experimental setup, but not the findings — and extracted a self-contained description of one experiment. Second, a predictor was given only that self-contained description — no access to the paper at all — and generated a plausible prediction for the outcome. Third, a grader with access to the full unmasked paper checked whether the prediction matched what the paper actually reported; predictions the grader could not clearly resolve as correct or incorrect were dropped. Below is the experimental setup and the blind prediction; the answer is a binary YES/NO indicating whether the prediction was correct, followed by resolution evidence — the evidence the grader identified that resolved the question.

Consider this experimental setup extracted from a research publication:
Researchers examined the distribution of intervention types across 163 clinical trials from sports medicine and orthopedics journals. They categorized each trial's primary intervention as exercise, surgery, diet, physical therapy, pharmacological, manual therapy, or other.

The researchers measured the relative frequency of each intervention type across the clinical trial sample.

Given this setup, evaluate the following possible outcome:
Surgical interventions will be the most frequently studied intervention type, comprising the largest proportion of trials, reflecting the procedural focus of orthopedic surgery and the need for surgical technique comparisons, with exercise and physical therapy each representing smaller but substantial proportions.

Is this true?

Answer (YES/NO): NO